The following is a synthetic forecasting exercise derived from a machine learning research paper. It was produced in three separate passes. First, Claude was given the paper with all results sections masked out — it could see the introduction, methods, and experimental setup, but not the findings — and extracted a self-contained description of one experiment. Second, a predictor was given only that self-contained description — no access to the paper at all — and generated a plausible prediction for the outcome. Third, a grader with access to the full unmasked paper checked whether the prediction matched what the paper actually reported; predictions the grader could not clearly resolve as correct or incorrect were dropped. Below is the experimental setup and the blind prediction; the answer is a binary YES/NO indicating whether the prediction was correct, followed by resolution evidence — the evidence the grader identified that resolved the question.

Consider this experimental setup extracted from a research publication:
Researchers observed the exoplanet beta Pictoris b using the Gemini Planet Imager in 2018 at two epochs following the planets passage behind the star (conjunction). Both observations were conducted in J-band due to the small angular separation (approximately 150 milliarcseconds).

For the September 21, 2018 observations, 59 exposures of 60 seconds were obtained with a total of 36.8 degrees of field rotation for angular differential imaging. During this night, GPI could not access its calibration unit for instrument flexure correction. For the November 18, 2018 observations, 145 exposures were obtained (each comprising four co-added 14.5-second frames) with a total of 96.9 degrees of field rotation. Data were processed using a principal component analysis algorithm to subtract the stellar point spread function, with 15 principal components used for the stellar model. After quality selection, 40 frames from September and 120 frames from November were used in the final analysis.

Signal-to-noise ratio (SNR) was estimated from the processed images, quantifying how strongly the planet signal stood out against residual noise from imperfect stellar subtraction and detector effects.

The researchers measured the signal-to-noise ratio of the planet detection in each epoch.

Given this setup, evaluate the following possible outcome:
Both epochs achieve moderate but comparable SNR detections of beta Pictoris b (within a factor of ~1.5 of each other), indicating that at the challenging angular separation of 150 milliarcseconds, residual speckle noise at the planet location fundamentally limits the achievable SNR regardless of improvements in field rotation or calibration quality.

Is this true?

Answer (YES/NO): NO